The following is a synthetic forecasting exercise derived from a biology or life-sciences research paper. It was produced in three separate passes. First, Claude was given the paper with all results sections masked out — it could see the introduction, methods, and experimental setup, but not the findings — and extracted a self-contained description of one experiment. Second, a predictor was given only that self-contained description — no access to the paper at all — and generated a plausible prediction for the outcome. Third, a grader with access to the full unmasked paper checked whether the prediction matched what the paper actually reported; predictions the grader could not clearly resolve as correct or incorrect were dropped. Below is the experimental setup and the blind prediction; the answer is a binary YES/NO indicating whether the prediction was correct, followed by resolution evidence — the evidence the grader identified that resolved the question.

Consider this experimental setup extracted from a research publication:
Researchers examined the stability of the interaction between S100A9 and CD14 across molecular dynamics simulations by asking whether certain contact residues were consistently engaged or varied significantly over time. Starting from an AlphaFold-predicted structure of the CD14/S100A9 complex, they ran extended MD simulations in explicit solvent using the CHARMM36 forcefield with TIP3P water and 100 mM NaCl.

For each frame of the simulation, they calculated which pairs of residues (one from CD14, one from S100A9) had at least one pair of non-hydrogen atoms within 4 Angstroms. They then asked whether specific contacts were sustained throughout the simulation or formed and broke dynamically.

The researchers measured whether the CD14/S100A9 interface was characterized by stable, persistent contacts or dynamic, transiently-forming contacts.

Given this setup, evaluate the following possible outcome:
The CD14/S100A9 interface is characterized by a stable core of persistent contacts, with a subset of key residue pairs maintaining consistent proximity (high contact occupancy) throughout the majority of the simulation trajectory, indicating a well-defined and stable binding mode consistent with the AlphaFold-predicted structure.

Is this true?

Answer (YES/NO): NO